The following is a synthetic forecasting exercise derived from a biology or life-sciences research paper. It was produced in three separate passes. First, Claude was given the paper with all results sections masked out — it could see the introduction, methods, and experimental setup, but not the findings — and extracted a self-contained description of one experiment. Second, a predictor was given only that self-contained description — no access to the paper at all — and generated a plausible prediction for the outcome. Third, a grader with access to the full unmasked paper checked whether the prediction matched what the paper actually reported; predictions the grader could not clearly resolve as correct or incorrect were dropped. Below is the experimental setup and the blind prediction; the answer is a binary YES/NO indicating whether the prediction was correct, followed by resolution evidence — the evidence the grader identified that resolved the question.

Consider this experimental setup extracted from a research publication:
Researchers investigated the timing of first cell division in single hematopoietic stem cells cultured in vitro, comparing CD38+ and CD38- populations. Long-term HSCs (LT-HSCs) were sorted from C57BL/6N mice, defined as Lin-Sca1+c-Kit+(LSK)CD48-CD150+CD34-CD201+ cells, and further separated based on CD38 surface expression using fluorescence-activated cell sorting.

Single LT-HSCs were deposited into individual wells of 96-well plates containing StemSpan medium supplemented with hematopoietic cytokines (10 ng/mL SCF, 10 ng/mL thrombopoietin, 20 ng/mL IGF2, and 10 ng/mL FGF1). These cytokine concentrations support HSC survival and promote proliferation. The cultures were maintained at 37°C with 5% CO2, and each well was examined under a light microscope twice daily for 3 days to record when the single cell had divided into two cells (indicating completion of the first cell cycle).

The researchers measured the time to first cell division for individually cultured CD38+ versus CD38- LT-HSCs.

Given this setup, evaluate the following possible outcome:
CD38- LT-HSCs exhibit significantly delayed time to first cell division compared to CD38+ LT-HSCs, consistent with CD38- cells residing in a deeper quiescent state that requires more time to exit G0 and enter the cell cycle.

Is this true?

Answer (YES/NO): NO